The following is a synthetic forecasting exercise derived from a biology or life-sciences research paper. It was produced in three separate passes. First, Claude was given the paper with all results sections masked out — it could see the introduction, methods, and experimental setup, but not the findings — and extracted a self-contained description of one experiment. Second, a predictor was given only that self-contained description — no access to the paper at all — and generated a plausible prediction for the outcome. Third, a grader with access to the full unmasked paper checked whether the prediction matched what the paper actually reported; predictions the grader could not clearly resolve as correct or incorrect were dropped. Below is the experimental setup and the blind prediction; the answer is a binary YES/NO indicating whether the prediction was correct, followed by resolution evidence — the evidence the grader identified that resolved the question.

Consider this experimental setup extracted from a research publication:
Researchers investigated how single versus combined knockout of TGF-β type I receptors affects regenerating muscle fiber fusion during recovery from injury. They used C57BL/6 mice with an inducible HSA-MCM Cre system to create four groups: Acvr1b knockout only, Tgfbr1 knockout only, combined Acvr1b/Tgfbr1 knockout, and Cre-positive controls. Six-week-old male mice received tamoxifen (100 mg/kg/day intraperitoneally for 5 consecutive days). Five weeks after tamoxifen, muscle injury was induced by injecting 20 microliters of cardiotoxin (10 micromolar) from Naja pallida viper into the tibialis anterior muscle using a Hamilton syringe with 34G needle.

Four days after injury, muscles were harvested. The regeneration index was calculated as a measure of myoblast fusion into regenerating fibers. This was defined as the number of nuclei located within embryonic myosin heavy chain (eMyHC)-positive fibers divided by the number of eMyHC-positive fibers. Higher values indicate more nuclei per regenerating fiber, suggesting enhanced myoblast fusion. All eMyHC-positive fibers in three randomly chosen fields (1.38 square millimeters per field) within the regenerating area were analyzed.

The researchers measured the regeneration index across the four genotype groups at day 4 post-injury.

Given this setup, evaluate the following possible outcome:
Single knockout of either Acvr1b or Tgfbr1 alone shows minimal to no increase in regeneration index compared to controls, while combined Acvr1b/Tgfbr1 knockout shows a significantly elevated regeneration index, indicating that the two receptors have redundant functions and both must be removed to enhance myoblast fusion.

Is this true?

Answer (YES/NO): NO